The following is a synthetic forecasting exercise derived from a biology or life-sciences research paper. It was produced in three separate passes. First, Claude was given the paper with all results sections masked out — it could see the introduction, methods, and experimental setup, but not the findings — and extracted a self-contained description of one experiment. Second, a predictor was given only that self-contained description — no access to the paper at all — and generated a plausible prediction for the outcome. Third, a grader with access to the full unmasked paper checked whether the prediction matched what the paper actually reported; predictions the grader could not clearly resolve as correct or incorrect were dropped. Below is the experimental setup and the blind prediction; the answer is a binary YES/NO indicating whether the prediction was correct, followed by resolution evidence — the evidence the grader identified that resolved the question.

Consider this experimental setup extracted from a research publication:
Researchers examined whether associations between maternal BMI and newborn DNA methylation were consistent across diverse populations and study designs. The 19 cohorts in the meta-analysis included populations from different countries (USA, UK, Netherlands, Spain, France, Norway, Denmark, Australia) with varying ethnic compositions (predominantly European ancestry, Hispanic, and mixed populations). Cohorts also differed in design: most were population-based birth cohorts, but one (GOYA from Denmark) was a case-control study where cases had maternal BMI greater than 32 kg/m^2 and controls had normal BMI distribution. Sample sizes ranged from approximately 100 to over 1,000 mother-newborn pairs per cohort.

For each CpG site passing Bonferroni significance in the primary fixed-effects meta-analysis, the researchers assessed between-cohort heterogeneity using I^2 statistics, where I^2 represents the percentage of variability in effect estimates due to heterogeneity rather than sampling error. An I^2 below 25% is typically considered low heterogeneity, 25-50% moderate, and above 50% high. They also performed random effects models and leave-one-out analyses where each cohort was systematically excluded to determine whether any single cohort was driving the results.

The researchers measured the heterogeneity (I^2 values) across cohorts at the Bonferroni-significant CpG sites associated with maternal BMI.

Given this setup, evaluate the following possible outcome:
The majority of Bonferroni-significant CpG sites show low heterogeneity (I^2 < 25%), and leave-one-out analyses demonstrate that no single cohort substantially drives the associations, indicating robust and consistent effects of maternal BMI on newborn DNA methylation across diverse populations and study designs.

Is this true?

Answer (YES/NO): NO